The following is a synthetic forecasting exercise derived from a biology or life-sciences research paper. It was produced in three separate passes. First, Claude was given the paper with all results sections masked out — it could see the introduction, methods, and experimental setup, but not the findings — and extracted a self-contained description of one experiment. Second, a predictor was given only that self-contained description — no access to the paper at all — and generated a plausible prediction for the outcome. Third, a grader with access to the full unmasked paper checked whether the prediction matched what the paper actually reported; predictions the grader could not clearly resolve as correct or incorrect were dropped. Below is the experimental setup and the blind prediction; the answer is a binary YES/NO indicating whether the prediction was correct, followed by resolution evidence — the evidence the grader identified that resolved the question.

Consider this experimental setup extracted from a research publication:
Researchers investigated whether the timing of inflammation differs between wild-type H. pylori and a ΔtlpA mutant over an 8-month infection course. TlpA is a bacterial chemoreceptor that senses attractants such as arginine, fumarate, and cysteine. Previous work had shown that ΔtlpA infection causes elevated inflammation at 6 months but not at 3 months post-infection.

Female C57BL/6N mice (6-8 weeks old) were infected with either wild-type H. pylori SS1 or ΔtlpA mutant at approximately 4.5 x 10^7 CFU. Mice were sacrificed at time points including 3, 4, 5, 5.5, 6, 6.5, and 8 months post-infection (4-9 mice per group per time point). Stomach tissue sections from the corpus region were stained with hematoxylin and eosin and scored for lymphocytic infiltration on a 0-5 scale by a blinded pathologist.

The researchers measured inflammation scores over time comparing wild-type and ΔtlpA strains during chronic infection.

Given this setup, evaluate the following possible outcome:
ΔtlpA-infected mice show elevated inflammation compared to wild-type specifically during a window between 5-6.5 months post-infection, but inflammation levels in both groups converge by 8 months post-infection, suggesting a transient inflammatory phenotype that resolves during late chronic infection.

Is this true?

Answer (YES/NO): NO